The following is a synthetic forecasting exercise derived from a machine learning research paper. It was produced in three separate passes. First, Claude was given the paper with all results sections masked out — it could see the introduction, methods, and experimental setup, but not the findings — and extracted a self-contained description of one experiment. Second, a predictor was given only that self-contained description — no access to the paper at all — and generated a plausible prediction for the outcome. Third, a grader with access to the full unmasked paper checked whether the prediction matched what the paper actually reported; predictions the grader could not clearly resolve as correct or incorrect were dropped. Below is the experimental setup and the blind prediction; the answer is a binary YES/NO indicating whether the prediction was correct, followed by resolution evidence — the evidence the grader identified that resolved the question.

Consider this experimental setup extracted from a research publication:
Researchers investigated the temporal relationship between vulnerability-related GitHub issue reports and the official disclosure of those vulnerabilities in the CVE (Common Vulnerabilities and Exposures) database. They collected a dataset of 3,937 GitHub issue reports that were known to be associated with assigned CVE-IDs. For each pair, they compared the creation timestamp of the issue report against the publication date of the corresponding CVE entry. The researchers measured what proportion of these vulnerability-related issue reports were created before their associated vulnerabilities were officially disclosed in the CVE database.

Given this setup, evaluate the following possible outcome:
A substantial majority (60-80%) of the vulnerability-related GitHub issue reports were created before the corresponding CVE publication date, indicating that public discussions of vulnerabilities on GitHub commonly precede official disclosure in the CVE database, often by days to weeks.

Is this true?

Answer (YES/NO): NO